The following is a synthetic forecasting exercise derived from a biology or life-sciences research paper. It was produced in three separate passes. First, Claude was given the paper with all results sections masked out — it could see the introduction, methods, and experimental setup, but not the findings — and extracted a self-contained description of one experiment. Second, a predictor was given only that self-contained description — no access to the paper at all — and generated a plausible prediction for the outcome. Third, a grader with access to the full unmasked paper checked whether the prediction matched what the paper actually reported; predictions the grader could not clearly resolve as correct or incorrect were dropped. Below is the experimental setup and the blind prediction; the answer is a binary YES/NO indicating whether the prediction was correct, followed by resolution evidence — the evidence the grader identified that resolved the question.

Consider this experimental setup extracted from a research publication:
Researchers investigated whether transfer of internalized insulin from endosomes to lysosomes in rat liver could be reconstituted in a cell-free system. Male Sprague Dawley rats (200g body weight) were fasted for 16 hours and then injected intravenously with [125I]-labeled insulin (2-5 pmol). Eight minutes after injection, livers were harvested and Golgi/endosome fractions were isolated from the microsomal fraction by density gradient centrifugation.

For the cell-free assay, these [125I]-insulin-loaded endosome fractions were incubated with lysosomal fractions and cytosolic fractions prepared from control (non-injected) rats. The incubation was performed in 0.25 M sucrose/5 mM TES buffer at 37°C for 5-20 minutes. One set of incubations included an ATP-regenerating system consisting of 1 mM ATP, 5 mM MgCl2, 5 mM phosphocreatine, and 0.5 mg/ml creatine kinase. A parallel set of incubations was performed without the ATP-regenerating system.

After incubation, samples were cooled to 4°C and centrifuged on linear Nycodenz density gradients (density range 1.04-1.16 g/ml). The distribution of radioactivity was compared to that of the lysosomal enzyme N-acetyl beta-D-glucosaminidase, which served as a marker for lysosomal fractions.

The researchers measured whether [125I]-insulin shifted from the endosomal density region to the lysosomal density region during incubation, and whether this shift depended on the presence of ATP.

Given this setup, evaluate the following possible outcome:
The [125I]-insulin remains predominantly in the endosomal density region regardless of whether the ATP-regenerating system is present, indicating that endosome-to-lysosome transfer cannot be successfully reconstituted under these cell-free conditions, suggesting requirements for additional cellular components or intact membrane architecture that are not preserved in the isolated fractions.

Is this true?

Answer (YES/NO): NO